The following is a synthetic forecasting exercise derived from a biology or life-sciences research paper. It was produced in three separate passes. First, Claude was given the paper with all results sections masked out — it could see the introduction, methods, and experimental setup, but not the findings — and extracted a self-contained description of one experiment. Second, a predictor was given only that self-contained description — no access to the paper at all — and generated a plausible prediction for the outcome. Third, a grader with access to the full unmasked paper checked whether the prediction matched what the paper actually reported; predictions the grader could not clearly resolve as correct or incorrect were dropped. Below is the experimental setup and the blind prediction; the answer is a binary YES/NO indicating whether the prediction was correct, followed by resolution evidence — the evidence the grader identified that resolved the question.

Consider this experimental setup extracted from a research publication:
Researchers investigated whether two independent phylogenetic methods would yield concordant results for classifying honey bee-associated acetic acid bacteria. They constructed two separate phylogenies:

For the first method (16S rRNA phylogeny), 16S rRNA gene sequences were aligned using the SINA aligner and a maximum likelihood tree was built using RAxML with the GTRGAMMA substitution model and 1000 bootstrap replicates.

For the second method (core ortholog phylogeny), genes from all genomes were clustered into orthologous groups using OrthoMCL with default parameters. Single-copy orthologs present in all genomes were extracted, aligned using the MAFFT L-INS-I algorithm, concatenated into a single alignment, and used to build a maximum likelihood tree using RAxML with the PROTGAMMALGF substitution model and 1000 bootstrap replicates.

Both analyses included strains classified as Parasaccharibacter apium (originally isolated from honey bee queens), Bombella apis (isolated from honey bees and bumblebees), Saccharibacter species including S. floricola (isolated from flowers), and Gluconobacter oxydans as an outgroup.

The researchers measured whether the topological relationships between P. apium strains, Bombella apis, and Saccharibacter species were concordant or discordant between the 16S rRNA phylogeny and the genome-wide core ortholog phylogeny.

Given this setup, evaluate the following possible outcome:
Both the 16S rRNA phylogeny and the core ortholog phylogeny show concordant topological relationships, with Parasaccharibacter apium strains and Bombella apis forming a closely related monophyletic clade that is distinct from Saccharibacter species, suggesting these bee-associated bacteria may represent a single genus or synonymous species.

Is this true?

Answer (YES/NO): NO